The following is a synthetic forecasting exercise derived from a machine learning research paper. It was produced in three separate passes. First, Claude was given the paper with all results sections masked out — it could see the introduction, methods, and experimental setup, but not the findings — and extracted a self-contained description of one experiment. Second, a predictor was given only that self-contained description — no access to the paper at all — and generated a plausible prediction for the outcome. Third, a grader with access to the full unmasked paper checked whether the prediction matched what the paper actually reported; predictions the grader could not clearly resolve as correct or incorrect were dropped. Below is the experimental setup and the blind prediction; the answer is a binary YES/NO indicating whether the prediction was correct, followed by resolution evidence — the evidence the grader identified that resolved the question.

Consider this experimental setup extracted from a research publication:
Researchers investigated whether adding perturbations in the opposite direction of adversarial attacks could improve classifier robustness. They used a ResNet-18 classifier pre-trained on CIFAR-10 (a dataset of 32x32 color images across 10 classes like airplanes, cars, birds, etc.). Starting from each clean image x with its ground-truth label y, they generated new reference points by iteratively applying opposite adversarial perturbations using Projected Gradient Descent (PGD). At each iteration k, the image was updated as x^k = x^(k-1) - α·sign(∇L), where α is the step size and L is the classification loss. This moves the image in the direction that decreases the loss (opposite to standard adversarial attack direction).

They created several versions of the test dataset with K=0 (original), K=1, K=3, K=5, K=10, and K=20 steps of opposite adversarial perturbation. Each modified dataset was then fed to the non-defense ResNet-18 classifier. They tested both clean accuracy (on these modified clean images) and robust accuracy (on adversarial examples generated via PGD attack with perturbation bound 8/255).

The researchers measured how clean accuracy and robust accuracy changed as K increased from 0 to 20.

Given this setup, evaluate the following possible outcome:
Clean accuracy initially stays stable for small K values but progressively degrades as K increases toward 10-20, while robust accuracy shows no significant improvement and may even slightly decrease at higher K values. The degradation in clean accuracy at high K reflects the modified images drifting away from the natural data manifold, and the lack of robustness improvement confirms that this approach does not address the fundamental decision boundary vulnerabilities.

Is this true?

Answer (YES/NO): NO